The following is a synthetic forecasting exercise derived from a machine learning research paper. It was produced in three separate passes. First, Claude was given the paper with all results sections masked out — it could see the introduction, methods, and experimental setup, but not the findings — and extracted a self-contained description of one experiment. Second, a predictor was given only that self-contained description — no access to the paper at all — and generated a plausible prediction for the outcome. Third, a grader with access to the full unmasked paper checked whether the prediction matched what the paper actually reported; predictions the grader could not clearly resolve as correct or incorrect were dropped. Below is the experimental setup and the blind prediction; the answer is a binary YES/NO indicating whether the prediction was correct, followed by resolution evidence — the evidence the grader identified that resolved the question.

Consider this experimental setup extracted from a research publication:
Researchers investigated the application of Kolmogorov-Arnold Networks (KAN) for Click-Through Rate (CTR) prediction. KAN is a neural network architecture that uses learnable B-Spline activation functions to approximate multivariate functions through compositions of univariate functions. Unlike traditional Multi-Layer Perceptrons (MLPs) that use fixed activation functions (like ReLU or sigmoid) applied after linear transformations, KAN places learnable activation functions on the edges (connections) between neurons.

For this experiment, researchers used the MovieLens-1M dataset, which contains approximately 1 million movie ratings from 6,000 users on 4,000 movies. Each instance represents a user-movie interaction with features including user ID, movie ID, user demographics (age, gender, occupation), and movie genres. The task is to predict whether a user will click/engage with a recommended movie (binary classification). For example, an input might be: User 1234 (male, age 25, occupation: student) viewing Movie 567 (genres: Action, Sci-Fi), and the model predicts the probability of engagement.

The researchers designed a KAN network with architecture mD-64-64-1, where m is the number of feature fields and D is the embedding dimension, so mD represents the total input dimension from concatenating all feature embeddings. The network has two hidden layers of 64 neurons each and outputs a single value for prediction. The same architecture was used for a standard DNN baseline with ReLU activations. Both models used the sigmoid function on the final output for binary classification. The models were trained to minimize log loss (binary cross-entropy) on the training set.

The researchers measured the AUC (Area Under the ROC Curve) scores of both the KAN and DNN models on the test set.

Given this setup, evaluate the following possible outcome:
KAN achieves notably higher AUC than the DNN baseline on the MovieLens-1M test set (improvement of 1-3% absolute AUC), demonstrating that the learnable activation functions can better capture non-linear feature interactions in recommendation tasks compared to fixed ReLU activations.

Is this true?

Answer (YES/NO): NO